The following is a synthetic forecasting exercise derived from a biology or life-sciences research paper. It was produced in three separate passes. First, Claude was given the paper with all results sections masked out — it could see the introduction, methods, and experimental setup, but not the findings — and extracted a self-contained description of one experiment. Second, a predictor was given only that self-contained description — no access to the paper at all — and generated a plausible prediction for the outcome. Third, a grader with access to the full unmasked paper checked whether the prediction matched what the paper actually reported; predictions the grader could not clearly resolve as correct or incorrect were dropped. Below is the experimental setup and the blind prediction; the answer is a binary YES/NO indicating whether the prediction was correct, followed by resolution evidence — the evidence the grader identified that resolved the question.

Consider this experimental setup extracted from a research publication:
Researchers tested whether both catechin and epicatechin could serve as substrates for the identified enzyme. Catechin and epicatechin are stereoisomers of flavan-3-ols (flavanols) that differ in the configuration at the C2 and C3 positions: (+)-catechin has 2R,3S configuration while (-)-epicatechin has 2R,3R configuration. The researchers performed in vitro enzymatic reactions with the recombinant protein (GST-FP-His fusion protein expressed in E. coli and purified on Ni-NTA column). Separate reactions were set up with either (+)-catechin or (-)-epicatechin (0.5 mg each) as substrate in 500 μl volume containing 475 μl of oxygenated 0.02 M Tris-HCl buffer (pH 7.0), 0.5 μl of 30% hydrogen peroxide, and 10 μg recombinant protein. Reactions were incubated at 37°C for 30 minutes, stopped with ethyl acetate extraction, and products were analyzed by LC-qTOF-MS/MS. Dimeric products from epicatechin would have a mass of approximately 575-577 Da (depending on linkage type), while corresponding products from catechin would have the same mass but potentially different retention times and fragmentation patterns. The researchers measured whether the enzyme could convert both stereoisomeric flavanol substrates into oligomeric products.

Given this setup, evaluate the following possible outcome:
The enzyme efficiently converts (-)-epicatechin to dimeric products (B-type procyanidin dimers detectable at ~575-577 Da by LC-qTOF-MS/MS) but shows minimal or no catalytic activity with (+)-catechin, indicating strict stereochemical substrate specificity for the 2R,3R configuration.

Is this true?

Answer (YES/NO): NO